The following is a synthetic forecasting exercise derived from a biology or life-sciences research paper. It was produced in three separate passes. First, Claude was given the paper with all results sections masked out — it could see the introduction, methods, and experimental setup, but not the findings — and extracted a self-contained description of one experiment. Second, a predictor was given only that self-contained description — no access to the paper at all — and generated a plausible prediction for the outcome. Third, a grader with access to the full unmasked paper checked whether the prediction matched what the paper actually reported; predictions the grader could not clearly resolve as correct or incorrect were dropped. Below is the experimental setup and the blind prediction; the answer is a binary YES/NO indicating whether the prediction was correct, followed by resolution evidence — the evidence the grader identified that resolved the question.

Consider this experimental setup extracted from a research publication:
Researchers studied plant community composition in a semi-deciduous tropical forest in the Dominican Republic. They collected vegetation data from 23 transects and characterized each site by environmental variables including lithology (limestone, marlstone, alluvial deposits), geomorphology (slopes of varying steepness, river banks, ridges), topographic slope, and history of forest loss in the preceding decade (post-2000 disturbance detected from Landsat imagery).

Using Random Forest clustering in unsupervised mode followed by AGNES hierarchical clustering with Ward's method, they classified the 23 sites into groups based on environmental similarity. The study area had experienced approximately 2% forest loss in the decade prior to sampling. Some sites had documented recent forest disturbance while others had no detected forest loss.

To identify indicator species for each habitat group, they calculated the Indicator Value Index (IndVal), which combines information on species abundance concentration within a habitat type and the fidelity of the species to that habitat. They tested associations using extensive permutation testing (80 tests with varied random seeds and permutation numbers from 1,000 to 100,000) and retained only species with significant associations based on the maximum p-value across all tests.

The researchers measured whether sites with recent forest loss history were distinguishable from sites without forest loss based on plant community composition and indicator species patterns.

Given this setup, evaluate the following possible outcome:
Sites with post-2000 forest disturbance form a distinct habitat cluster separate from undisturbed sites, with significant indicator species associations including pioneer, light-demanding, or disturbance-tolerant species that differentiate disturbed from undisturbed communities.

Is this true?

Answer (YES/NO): NO